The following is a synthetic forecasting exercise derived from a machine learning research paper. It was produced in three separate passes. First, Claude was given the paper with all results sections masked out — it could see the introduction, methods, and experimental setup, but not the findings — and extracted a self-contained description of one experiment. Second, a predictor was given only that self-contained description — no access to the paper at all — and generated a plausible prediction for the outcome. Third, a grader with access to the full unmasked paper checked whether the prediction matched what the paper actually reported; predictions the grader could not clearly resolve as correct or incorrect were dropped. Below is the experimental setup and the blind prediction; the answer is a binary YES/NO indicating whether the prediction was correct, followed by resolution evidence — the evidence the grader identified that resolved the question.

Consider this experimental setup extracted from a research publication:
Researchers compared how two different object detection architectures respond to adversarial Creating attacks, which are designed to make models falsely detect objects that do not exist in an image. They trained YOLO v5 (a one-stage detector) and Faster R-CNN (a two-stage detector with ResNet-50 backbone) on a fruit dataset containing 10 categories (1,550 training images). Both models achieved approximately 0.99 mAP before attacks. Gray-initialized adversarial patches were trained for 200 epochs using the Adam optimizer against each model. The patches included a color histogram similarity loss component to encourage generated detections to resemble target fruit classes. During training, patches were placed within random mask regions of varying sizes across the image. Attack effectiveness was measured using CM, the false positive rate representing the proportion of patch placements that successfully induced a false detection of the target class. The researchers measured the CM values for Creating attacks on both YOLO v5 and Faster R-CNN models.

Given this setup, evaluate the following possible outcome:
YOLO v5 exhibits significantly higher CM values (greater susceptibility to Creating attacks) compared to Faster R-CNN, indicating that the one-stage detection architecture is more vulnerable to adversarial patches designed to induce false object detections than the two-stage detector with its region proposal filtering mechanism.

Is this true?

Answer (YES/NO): NO